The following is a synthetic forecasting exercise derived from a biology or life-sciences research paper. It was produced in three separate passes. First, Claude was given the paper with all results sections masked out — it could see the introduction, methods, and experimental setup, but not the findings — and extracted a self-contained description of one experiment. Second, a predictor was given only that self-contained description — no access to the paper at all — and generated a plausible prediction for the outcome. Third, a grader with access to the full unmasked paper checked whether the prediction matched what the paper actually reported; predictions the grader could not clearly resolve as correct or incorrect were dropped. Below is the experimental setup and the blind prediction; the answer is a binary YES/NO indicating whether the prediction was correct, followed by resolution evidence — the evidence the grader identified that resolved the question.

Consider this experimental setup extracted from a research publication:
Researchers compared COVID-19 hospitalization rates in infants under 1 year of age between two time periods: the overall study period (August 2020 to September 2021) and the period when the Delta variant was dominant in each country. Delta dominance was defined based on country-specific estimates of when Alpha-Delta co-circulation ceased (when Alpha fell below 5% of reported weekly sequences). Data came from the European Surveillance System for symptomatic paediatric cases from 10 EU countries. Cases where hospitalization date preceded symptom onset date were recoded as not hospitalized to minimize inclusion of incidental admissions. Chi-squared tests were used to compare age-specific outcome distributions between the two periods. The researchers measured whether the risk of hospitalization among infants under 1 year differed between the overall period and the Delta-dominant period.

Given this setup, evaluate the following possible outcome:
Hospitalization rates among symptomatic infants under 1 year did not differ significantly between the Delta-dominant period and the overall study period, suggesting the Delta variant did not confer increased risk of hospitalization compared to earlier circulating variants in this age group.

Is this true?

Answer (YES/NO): NO